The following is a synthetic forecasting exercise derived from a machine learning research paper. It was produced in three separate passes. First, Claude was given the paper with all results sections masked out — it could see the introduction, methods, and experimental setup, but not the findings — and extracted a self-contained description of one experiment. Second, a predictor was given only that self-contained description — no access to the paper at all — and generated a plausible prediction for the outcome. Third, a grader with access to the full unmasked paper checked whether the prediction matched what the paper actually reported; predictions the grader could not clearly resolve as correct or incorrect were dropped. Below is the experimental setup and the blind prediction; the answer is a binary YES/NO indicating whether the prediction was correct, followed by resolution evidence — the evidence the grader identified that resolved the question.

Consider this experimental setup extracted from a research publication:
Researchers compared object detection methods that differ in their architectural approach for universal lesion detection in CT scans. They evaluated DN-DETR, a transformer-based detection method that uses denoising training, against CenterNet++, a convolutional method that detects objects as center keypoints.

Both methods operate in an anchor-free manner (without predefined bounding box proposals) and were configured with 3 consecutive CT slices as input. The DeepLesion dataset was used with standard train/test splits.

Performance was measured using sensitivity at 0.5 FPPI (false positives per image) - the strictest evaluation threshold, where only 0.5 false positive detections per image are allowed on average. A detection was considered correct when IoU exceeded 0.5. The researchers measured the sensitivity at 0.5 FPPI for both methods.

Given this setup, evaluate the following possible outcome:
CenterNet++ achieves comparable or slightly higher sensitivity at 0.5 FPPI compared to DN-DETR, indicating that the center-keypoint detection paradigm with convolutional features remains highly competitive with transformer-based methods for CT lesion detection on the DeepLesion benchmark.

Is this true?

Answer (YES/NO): NO